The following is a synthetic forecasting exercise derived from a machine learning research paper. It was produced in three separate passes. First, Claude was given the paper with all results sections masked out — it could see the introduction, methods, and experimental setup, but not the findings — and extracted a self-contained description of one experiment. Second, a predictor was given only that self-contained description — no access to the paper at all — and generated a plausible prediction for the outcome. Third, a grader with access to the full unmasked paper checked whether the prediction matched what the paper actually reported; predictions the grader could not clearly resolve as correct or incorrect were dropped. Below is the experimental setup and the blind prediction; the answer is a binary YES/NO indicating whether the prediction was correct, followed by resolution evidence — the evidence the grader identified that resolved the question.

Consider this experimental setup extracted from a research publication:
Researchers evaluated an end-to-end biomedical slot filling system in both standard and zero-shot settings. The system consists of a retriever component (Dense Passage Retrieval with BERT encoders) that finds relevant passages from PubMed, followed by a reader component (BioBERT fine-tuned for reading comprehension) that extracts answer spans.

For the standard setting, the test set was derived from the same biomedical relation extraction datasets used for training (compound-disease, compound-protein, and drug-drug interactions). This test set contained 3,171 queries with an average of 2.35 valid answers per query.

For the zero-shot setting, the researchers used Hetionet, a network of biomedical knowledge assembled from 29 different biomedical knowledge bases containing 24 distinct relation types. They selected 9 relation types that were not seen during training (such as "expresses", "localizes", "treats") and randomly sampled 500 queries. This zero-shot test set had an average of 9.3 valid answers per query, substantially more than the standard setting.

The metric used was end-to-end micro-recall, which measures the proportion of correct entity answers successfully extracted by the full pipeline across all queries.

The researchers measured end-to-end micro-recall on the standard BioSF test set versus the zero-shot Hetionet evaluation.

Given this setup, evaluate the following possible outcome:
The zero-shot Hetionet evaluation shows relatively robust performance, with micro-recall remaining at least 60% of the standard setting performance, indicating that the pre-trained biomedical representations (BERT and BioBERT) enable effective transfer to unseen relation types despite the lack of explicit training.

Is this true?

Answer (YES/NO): YES